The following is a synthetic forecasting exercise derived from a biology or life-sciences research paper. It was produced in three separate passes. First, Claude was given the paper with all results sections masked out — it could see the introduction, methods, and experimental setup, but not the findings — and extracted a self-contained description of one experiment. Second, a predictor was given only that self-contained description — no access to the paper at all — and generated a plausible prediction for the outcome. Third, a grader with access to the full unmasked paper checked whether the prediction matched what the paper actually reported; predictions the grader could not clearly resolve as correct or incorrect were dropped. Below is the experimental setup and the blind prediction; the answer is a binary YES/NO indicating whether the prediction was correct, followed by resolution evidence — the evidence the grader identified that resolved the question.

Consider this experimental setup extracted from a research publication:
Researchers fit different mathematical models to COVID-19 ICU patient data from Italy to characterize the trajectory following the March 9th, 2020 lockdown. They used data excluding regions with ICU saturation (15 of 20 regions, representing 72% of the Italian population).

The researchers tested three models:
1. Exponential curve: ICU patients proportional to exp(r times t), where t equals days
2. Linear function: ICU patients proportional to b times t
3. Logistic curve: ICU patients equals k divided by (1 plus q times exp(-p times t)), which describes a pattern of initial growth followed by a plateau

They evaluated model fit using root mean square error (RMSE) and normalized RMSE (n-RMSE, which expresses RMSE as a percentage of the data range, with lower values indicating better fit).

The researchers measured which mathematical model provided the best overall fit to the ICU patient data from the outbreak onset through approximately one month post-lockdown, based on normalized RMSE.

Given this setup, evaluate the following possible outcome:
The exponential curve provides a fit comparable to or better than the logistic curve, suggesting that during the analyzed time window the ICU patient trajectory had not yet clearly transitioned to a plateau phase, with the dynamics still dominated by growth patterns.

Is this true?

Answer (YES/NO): NO